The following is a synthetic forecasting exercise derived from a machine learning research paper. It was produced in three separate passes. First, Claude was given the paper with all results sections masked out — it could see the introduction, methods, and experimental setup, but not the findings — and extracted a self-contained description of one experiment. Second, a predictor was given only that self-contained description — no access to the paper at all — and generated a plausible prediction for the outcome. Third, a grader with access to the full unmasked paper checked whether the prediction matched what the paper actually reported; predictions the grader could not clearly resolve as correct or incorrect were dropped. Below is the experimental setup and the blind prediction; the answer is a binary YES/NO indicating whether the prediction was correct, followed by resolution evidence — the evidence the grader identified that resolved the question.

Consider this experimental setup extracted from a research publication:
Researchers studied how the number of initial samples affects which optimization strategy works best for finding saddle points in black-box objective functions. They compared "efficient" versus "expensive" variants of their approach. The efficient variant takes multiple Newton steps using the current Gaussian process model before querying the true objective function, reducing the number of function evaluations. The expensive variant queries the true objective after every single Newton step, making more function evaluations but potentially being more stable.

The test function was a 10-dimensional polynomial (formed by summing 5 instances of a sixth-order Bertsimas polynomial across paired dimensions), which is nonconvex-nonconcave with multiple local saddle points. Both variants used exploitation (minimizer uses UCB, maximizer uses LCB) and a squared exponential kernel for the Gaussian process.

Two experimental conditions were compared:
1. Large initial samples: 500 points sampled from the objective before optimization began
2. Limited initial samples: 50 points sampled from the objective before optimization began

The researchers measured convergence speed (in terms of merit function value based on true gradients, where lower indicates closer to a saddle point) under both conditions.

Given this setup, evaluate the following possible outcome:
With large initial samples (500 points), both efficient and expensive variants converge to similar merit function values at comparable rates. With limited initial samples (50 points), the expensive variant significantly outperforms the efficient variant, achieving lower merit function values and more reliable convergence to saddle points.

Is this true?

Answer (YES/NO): NO